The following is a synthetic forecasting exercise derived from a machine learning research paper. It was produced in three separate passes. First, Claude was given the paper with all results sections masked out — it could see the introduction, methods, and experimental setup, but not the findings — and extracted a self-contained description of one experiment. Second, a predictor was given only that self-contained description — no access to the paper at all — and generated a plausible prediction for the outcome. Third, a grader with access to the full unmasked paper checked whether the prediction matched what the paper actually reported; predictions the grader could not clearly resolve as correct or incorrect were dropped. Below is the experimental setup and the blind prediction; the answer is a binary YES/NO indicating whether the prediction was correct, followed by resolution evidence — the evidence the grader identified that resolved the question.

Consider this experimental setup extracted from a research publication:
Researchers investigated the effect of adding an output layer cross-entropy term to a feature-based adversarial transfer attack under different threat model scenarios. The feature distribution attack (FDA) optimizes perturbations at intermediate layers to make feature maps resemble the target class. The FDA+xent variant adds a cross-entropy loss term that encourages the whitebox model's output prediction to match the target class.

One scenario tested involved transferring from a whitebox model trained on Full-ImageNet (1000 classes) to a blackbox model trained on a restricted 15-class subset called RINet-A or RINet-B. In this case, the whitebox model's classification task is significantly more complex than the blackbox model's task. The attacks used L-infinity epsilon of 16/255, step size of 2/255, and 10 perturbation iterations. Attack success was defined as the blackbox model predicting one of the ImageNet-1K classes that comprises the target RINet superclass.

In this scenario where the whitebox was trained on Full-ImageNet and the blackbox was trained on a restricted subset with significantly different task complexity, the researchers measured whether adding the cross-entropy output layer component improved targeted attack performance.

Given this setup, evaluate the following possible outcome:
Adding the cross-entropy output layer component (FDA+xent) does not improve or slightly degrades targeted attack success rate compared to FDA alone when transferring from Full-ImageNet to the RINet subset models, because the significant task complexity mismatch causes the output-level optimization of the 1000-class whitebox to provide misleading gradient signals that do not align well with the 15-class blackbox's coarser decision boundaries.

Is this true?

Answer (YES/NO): YES